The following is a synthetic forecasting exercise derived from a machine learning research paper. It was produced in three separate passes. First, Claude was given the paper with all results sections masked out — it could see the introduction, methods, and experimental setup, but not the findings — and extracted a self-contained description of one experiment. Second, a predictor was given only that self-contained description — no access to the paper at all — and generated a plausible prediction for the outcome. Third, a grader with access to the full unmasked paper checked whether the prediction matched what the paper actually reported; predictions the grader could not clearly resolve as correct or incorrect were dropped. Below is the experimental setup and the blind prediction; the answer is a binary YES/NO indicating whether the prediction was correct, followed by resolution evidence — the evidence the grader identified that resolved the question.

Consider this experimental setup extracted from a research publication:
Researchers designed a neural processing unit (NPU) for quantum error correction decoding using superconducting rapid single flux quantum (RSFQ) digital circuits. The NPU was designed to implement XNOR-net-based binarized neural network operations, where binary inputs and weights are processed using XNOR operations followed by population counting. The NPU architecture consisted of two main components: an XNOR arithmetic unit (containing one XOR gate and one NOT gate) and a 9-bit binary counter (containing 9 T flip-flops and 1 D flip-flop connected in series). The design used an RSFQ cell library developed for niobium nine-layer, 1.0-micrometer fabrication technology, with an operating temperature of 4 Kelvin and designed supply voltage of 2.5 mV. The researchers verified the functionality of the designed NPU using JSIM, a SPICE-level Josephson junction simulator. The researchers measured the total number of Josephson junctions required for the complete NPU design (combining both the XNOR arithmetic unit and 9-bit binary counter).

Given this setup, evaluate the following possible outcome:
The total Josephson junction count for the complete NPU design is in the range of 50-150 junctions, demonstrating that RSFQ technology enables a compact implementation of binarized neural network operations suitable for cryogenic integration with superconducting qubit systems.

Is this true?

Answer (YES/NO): NO